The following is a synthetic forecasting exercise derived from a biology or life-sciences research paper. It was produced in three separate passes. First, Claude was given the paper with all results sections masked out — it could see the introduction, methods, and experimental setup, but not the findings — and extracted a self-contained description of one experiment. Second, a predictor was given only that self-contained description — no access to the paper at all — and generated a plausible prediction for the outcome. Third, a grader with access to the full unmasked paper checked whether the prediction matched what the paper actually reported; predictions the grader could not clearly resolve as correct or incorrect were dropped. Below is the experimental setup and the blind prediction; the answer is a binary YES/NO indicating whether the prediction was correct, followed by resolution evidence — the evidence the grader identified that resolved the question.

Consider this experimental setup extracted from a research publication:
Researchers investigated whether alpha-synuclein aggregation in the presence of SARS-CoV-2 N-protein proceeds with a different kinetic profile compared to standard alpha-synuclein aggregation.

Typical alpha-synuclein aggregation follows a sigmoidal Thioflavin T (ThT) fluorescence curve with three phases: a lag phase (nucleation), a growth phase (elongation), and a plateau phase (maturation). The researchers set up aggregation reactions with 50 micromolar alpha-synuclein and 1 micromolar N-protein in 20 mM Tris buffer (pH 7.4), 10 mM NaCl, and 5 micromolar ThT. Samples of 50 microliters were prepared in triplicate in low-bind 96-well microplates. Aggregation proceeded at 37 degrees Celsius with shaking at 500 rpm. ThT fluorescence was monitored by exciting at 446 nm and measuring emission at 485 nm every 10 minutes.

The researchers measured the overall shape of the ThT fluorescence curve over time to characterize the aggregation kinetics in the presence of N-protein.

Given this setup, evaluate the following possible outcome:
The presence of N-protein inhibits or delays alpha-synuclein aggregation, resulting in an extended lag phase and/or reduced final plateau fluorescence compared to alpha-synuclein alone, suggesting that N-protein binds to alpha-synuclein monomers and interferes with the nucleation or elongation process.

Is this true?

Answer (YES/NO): NO